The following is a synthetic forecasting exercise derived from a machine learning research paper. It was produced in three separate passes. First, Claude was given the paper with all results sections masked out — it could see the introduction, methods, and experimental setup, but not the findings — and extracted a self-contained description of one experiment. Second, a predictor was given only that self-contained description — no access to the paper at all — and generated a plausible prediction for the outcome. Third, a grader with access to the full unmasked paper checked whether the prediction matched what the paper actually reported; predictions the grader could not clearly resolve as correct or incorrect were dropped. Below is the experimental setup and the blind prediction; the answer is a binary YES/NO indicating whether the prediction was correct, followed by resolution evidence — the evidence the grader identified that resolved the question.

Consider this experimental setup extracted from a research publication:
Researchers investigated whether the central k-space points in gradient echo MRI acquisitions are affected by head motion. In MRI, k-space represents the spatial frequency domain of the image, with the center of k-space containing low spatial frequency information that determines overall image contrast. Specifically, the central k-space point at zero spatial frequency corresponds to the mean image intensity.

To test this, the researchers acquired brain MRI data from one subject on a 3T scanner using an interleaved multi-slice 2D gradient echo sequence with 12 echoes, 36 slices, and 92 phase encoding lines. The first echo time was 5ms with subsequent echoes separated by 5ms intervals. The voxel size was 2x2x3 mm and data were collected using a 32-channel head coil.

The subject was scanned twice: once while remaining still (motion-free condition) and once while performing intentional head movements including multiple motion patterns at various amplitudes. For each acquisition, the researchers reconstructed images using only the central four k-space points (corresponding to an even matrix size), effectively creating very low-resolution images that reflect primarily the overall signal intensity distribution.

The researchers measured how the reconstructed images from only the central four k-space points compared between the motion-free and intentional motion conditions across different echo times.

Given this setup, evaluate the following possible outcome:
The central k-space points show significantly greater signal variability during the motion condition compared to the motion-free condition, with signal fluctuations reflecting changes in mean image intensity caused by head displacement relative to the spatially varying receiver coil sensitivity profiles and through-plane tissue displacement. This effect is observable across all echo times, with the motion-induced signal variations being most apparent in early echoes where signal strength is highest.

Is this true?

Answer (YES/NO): NO